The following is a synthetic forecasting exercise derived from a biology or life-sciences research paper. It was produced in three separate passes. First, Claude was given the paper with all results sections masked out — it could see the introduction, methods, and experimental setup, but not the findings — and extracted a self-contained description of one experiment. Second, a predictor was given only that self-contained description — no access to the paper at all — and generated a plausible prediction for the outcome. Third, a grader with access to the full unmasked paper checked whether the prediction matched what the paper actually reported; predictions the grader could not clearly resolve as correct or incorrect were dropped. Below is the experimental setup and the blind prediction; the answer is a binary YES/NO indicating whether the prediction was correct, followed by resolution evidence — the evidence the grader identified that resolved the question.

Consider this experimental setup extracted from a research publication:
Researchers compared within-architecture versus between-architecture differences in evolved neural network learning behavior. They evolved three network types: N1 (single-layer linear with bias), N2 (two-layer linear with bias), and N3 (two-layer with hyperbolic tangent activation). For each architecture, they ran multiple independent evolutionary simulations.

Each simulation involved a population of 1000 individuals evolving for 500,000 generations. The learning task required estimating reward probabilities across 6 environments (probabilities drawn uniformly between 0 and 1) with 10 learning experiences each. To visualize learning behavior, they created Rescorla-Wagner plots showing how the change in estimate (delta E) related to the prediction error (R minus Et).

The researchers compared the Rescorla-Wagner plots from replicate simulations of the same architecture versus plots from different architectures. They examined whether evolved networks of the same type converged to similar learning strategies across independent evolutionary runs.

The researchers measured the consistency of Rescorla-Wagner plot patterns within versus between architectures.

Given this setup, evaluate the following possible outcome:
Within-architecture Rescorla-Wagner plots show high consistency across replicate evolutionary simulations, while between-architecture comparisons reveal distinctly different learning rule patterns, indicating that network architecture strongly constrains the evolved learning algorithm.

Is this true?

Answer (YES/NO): NO